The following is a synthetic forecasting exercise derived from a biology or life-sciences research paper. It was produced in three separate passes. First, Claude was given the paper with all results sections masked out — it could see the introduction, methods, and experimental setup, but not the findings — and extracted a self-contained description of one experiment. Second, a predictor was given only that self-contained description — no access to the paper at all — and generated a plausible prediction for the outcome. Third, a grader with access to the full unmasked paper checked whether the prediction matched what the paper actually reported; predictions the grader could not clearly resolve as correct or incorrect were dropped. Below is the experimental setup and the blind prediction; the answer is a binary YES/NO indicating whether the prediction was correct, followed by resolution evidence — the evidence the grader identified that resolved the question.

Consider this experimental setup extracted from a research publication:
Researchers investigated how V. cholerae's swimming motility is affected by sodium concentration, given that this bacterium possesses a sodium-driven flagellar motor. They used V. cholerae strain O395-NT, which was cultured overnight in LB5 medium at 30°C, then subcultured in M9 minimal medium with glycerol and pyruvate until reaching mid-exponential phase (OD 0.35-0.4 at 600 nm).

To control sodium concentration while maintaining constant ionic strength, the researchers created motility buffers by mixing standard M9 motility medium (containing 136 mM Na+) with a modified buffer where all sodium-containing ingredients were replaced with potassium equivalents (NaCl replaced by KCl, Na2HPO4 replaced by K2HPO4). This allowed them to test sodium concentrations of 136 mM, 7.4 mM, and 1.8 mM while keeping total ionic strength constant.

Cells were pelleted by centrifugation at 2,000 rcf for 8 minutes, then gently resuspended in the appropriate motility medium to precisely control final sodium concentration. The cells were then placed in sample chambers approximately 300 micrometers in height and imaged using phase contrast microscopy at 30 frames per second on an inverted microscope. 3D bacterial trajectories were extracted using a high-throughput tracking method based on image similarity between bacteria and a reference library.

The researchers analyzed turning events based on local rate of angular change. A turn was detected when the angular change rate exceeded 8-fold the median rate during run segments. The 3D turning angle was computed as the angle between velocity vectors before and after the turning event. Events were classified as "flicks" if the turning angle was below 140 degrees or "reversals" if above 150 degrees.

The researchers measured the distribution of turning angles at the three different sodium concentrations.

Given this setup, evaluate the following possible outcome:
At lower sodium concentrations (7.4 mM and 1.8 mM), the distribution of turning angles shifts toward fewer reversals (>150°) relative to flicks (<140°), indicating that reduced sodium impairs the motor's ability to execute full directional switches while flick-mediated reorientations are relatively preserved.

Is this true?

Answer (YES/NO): NO